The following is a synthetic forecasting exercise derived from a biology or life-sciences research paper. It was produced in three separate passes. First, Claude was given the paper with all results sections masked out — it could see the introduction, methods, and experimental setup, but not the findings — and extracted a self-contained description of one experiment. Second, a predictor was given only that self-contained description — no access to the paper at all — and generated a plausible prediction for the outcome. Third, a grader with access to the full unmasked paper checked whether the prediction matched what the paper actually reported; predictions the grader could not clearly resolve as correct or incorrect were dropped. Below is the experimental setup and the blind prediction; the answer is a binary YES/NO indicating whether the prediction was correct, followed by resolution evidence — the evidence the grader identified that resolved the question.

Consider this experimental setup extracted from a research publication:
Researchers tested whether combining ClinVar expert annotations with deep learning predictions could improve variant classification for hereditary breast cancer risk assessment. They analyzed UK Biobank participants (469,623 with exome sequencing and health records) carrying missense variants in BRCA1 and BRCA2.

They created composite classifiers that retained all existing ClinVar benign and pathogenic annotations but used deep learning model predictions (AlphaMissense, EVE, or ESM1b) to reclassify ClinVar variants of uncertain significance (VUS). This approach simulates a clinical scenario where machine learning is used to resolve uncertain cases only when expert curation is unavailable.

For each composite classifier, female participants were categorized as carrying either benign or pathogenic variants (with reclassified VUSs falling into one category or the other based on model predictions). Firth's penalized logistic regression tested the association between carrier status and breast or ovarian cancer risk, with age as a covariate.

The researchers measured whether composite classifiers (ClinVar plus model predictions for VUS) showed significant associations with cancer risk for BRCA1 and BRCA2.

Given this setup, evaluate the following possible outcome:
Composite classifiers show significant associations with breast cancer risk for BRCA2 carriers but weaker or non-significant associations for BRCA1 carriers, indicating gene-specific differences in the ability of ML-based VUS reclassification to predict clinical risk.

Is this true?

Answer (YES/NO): NO